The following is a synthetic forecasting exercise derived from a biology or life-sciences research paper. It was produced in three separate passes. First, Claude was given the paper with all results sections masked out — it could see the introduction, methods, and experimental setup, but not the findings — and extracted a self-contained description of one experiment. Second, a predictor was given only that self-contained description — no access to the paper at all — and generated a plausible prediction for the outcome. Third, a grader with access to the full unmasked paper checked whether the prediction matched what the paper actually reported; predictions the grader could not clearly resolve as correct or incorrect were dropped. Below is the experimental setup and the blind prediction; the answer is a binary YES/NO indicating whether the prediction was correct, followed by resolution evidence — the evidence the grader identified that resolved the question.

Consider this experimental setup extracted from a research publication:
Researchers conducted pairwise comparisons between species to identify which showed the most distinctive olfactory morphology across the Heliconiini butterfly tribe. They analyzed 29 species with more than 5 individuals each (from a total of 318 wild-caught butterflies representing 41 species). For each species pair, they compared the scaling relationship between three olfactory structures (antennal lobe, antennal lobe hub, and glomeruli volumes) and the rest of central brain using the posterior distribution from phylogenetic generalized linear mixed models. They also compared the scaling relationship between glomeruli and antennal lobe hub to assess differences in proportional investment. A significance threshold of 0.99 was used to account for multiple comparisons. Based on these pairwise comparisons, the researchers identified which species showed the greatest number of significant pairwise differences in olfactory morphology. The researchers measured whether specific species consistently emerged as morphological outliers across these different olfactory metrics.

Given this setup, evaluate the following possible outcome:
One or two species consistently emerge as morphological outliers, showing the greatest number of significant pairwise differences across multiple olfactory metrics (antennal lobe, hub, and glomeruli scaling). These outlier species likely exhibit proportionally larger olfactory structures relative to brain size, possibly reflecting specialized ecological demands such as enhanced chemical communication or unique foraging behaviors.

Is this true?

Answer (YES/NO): YES